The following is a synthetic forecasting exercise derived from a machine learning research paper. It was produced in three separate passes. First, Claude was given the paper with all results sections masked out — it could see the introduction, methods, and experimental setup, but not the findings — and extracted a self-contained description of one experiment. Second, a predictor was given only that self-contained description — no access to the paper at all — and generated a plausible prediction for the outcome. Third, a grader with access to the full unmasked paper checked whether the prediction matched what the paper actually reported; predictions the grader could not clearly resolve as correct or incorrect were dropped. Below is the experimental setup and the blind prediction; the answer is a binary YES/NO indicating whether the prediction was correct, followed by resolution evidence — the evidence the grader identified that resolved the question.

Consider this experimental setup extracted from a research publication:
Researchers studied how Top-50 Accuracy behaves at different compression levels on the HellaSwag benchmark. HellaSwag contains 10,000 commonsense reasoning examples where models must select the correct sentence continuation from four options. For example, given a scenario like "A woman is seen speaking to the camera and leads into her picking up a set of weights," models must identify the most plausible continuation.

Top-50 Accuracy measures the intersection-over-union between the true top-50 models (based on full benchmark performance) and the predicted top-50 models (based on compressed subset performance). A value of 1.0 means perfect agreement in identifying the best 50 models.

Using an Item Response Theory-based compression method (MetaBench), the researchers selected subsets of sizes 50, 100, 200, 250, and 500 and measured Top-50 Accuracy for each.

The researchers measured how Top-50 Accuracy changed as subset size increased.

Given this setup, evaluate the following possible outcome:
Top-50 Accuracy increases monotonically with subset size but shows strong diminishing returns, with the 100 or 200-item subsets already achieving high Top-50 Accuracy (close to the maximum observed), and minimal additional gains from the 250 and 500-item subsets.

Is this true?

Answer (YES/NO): NO